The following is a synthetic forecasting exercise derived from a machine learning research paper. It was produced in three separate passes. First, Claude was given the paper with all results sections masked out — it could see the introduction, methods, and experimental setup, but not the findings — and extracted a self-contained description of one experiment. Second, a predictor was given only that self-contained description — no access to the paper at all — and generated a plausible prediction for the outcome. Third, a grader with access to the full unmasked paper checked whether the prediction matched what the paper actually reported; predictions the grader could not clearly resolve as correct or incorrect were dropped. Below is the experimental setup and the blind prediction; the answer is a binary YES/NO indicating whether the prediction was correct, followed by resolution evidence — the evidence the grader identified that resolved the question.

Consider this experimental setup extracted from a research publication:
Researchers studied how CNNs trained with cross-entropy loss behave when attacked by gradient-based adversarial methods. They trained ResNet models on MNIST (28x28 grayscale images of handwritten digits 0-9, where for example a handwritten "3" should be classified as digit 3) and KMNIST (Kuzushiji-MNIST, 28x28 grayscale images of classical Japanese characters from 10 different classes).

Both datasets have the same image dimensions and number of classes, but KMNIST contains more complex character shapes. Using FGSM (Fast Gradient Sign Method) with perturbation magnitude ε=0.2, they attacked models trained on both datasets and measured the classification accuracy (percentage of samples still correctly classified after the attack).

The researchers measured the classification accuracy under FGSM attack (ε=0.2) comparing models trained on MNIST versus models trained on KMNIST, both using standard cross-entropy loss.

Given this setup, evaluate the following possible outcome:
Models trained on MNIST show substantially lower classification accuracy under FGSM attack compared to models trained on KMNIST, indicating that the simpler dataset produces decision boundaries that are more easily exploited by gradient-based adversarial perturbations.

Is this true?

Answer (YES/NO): NO